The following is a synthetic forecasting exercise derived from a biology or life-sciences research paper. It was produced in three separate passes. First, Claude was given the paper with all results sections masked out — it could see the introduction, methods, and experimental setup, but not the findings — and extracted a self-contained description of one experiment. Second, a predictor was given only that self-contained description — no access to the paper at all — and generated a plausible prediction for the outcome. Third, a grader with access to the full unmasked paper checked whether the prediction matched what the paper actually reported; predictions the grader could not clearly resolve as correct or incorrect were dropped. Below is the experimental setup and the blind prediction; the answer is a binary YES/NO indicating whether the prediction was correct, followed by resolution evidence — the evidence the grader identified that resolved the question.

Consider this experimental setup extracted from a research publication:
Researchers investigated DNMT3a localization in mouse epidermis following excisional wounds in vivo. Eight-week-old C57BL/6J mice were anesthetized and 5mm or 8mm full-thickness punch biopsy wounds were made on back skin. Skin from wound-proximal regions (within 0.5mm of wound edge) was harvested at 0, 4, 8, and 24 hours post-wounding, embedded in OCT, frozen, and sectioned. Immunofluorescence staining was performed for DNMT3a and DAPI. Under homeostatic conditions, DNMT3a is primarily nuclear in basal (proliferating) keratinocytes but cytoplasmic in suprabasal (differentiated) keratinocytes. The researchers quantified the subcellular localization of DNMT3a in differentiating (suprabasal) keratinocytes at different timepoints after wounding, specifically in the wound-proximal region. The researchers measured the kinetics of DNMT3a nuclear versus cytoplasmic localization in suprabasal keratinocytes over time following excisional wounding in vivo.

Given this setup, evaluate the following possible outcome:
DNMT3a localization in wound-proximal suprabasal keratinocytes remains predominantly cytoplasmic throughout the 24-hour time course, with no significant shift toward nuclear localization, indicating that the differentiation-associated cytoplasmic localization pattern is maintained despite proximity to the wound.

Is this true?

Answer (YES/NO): NO